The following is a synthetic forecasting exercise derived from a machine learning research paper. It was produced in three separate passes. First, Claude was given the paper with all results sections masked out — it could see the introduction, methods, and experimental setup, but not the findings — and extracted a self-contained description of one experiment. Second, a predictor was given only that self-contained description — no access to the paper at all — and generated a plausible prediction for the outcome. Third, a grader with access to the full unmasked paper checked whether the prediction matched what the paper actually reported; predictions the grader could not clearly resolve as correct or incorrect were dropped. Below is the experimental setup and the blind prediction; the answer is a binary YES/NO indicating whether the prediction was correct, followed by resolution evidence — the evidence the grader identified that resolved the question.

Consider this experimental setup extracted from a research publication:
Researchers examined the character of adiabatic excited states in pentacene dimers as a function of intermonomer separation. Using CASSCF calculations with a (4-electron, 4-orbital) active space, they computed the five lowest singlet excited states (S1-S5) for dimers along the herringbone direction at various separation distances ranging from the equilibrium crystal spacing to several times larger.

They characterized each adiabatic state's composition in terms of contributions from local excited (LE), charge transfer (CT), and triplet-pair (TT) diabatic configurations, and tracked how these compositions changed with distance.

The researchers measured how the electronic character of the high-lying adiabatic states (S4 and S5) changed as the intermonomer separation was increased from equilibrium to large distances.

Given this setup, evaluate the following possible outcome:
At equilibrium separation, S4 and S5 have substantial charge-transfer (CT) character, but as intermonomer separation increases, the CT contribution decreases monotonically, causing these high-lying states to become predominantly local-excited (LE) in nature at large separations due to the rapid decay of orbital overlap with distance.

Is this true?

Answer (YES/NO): NO